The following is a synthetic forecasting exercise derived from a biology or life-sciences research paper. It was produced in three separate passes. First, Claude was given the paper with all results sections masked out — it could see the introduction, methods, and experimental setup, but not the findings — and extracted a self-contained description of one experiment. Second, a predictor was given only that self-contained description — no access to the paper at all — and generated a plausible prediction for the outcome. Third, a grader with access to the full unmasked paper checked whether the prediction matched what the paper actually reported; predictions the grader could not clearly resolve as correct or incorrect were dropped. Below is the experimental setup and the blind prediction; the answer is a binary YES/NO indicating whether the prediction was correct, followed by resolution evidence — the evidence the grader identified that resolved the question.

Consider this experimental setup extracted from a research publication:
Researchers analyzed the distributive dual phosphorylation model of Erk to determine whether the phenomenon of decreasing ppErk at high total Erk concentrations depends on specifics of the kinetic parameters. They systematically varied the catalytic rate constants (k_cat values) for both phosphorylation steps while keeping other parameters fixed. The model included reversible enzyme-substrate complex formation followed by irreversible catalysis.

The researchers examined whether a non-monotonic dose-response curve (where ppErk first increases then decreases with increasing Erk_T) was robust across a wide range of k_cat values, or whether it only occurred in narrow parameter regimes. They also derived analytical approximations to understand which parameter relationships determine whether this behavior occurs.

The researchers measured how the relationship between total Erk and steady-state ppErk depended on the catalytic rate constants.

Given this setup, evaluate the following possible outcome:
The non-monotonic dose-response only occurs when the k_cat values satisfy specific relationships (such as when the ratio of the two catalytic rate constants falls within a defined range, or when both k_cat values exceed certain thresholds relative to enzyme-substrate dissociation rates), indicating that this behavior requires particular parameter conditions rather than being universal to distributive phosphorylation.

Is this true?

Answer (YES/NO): YES